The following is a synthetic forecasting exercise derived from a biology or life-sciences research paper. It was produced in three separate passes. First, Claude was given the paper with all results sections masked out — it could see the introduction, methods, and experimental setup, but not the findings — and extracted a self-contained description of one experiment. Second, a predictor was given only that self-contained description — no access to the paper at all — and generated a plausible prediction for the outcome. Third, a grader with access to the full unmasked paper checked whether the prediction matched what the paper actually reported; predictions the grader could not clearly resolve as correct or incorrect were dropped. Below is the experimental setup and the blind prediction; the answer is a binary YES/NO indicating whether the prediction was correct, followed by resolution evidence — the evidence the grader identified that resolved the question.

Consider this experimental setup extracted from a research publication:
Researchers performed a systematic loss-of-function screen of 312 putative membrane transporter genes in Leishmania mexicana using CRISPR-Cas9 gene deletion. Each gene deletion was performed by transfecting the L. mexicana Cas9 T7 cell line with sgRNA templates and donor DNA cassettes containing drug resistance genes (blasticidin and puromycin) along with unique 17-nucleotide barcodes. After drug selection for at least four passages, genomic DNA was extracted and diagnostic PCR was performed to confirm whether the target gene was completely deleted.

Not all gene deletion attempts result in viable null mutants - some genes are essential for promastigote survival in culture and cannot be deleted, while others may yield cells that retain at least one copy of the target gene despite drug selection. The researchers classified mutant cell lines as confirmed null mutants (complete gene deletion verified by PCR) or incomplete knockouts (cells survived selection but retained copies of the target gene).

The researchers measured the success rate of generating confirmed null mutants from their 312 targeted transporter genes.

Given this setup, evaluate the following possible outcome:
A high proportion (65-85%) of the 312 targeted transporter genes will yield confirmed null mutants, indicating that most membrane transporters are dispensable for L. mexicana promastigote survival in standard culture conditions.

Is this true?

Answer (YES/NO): NO